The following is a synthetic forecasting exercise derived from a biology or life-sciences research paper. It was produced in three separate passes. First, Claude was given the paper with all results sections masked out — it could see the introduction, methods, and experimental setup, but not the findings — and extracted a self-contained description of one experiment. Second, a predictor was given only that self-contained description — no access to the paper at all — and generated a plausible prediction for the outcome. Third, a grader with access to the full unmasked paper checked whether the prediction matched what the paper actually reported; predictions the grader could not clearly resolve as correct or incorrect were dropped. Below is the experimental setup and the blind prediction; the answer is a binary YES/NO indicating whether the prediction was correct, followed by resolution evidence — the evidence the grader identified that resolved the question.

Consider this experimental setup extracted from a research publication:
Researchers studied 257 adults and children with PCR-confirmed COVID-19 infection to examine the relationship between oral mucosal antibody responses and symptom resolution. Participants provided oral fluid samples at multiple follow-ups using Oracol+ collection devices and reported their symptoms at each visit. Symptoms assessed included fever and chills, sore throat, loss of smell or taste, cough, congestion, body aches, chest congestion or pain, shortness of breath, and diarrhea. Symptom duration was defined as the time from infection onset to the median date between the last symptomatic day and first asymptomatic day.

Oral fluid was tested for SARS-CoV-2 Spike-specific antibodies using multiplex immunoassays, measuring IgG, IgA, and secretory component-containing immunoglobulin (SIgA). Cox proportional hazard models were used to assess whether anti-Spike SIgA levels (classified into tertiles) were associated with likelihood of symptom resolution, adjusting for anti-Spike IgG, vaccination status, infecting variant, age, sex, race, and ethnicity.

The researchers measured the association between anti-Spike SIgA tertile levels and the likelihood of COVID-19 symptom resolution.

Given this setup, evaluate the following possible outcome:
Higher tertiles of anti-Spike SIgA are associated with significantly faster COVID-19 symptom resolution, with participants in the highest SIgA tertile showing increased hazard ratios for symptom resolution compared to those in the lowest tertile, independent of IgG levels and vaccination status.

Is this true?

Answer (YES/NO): YES